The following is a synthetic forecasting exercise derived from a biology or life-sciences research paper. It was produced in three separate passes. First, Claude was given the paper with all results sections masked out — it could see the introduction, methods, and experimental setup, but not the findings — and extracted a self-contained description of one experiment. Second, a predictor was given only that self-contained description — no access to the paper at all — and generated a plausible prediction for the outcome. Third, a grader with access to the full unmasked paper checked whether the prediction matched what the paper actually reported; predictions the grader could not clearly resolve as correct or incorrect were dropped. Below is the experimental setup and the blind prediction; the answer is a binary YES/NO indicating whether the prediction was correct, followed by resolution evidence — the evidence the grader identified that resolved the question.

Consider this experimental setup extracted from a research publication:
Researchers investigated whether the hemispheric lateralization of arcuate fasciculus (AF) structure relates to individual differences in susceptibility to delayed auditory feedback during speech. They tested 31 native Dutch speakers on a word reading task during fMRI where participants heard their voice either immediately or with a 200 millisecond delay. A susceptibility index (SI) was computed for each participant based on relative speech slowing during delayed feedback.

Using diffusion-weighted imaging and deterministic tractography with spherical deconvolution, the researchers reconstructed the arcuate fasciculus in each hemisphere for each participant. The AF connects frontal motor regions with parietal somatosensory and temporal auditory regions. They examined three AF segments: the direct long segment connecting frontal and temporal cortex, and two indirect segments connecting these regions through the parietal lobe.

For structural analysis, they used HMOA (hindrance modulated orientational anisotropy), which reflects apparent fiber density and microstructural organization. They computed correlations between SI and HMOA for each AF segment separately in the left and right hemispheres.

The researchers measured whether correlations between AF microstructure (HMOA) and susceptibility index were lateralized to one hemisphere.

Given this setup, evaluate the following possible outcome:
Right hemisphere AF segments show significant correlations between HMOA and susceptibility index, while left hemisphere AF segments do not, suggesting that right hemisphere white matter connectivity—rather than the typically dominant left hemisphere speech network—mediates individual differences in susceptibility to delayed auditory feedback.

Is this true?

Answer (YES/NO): YES